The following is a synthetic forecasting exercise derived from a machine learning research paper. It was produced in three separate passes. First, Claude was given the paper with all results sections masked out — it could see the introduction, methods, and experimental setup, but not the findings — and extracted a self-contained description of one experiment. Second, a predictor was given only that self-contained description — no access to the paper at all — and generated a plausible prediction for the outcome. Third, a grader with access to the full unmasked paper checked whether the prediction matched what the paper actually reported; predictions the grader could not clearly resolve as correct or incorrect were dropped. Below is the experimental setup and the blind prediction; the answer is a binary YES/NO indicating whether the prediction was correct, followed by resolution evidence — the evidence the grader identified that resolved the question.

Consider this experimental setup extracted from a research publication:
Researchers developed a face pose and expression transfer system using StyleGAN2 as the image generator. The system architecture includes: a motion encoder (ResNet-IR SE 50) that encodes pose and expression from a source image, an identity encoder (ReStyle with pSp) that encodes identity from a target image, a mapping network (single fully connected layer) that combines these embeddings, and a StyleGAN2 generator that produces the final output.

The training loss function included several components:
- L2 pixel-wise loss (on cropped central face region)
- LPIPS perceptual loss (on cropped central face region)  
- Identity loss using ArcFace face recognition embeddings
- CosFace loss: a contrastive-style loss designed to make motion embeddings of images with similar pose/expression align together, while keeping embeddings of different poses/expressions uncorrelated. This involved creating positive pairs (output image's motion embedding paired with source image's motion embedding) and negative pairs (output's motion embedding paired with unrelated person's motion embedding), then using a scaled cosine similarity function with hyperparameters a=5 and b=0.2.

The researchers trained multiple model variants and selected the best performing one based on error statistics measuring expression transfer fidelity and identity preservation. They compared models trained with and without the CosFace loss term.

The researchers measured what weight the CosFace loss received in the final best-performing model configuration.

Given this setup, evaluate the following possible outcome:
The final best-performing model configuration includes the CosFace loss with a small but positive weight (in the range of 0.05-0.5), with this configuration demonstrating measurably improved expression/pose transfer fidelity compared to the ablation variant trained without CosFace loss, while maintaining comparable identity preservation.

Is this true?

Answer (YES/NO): NO